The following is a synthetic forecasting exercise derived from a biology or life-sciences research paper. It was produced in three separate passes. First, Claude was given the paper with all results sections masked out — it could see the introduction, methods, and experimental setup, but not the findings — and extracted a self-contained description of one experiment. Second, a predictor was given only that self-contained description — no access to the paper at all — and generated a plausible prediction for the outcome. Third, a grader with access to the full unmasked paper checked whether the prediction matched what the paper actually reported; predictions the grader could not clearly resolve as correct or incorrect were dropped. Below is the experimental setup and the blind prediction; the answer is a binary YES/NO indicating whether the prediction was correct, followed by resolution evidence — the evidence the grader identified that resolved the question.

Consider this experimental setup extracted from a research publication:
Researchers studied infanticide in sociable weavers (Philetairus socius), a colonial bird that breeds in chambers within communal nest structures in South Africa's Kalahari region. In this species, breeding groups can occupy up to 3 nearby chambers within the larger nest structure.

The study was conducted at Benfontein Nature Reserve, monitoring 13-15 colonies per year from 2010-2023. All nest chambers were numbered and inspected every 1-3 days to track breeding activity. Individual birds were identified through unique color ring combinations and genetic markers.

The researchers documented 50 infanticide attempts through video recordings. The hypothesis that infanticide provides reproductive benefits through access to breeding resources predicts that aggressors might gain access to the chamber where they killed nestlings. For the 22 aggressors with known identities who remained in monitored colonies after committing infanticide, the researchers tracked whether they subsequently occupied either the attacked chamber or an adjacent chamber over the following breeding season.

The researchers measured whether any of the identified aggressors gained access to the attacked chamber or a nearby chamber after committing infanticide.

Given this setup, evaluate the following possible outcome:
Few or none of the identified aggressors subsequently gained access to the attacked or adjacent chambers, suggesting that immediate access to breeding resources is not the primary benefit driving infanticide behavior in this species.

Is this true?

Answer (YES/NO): YES